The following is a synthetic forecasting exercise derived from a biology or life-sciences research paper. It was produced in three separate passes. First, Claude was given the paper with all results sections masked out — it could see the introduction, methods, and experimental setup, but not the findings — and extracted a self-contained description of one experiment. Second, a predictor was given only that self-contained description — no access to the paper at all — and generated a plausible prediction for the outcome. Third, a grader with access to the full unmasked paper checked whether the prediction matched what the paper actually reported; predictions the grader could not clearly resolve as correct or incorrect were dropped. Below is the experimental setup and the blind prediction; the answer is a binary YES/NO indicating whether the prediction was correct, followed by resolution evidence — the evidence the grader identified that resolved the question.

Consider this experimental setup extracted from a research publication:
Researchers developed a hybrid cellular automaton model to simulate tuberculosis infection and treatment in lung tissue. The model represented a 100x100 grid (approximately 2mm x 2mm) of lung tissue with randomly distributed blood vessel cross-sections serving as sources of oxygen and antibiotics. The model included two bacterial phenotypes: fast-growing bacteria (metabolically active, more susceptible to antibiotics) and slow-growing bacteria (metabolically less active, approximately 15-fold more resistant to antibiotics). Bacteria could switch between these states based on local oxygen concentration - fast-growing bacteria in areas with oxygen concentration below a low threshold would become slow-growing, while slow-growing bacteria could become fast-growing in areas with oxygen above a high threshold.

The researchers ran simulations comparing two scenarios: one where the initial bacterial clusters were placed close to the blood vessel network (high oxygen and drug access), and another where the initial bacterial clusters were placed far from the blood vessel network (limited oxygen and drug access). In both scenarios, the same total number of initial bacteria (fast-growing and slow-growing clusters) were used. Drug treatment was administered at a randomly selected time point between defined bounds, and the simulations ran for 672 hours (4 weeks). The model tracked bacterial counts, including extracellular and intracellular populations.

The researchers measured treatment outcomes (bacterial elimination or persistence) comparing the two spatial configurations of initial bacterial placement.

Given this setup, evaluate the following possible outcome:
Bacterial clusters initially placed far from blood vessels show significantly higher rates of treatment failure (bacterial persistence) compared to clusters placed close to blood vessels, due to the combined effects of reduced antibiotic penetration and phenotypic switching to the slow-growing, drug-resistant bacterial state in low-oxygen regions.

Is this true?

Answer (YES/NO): YES